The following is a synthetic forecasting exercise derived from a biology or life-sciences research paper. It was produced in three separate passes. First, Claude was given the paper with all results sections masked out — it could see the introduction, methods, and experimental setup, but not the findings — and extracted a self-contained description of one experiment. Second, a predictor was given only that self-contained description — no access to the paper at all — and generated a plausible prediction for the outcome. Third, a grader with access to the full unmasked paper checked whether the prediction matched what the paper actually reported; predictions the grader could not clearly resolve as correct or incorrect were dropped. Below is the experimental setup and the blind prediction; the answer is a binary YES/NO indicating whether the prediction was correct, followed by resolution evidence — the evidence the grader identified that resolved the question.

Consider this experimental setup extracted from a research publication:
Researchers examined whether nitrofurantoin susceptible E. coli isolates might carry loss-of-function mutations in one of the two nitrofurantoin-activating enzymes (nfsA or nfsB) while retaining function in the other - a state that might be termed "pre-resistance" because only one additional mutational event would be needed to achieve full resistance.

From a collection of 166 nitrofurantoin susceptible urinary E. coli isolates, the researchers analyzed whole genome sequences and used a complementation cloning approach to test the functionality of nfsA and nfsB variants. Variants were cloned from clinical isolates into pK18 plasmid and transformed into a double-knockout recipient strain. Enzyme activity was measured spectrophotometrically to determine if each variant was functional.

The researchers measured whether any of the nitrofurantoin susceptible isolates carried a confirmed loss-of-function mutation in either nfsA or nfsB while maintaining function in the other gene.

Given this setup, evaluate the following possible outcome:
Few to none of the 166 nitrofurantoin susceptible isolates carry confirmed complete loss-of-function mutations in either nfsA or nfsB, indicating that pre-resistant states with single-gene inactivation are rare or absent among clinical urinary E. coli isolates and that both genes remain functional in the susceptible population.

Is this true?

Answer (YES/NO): NO